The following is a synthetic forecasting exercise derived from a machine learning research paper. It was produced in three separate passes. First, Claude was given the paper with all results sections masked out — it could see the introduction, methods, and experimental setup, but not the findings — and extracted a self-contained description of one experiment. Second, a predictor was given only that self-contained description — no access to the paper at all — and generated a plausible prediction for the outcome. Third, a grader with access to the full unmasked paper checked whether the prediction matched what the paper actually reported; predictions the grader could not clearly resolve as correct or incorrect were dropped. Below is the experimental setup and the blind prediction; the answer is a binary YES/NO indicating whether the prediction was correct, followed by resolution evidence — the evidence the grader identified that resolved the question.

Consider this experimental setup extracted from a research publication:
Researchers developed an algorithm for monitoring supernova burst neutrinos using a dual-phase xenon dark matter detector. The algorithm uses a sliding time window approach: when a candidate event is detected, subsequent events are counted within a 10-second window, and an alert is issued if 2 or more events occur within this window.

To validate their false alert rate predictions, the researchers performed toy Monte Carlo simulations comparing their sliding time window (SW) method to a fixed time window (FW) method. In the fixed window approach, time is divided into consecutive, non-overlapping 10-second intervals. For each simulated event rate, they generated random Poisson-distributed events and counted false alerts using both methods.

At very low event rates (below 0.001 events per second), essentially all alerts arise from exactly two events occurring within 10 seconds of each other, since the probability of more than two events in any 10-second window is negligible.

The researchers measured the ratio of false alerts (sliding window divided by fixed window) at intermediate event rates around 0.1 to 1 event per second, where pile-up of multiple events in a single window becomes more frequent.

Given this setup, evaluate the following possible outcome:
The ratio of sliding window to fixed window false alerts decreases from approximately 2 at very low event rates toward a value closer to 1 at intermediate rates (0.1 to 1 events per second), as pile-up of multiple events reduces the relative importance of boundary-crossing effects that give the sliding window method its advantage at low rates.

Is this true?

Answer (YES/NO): NO